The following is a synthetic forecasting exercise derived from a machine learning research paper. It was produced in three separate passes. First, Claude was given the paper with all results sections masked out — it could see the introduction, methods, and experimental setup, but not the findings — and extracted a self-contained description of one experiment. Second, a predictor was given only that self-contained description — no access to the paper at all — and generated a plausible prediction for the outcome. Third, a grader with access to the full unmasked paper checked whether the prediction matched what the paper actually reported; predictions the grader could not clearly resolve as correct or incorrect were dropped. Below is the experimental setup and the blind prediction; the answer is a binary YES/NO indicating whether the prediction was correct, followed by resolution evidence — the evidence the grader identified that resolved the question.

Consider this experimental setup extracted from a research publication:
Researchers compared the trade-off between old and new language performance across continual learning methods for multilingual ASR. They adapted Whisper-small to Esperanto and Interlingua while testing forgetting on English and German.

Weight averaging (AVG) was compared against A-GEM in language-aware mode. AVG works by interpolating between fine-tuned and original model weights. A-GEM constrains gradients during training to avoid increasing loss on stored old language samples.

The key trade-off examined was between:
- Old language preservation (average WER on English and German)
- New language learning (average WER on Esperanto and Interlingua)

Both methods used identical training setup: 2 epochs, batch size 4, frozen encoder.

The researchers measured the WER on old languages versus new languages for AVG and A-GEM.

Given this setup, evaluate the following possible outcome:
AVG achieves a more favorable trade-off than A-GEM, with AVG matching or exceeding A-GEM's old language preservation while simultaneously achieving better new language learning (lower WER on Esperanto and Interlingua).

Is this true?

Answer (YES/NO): NO